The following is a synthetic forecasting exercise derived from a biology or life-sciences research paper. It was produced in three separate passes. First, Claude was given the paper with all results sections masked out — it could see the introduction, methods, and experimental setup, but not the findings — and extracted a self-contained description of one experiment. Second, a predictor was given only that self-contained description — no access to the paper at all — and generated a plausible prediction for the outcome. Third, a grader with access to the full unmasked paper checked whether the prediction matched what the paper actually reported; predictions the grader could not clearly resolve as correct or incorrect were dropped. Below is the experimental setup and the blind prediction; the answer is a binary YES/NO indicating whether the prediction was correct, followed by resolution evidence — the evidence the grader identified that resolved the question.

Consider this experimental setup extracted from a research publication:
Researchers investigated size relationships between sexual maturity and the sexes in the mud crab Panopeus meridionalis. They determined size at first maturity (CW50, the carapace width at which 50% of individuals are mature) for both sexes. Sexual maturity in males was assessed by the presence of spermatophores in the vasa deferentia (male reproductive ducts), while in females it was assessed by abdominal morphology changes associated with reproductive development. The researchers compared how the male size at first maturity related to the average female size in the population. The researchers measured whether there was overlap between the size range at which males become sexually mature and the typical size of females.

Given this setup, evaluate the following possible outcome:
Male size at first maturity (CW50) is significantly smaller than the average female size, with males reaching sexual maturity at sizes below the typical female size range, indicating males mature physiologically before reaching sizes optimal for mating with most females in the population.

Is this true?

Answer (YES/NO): NO